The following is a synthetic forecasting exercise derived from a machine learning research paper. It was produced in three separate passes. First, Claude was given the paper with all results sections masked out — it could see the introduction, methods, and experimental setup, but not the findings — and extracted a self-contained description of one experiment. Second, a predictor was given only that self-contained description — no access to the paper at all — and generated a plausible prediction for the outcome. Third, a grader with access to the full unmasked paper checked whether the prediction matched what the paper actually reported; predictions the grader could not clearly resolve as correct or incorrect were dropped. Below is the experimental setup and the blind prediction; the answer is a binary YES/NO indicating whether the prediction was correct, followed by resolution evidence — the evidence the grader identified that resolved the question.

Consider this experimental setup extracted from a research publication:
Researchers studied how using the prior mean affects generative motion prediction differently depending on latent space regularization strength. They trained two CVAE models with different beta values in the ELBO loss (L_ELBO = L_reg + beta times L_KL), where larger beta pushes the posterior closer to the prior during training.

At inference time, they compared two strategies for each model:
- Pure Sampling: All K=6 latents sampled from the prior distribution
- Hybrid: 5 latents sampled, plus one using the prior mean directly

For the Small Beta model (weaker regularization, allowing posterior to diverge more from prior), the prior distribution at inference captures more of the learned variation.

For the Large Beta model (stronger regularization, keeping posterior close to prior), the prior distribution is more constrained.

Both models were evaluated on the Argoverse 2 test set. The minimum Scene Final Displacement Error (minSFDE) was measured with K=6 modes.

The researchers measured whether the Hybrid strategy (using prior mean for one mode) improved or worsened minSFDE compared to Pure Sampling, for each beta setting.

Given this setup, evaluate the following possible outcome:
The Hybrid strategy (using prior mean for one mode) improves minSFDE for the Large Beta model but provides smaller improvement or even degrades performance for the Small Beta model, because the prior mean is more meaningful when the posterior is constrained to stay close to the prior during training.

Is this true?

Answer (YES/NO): NO